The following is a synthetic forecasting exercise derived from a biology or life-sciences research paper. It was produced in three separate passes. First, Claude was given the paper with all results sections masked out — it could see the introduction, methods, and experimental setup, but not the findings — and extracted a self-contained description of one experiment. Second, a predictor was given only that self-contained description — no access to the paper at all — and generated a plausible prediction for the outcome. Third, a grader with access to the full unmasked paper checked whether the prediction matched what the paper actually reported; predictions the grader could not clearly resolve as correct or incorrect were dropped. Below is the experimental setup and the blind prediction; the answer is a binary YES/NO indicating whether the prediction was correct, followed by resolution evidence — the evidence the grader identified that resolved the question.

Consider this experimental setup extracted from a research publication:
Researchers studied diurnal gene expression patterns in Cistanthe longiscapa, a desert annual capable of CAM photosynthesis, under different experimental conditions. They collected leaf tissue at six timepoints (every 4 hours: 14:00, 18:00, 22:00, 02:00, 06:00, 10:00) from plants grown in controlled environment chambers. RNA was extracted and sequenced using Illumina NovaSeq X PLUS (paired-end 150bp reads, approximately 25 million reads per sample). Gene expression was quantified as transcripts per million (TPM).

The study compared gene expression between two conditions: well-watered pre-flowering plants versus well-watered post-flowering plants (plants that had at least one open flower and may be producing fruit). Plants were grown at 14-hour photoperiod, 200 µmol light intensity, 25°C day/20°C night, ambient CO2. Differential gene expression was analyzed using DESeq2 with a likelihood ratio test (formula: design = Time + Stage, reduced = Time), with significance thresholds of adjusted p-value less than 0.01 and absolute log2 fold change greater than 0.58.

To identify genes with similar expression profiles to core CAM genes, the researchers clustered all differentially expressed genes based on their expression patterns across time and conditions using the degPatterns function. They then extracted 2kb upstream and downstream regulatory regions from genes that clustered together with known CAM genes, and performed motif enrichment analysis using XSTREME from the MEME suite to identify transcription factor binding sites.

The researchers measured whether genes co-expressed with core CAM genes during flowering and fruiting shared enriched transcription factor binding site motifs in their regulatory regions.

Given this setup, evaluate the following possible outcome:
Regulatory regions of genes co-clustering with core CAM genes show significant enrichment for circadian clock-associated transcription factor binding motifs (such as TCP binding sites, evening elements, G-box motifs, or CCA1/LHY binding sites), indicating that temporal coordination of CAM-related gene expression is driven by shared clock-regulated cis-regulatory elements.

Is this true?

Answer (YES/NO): YES